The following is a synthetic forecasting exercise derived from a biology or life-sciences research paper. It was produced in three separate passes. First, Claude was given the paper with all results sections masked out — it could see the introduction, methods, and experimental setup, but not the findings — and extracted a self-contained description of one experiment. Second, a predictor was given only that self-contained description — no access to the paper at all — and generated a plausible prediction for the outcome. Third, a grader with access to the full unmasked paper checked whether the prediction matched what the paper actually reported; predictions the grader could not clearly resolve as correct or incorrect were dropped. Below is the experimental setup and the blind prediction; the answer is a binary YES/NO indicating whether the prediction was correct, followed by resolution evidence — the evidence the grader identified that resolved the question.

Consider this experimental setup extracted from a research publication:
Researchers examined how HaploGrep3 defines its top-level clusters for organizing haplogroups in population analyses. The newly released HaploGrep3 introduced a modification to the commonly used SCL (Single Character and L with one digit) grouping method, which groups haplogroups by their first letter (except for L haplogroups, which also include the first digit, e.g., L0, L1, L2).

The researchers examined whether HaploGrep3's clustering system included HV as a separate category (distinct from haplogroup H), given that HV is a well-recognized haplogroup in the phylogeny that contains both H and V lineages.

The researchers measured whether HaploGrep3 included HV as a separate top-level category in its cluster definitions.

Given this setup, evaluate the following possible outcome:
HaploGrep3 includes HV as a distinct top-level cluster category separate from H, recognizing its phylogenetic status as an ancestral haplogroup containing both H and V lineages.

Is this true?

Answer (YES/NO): YES